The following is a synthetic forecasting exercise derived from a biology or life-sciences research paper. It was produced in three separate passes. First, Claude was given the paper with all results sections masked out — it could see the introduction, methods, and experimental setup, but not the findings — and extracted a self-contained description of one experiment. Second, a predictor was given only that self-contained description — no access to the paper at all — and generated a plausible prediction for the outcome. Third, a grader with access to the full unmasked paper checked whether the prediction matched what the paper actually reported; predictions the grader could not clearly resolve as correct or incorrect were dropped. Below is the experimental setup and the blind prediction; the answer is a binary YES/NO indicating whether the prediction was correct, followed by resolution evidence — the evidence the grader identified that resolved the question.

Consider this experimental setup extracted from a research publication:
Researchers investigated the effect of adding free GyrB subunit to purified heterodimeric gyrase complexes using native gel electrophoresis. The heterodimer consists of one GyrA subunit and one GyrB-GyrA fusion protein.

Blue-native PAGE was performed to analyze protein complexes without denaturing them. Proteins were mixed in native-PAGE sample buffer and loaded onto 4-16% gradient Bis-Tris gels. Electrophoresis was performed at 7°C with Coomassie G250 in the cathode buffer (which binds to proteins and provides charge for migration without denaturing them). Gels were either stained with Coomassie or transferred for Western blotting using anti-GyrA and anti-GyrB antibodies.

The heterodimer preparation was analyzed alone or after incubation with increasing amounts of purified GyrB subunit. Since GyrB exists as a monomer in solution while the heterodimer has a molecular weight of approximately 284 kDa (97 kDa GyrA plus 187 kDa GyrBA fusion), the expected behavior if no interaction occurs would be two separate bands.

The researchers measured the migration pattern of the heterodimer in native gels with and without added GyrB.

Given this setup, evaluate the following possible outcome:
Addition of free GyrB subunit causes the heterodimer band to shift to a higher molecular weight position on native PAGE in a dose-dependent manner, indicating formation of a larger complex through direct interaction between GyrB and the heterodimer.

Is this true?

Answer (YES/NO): NO